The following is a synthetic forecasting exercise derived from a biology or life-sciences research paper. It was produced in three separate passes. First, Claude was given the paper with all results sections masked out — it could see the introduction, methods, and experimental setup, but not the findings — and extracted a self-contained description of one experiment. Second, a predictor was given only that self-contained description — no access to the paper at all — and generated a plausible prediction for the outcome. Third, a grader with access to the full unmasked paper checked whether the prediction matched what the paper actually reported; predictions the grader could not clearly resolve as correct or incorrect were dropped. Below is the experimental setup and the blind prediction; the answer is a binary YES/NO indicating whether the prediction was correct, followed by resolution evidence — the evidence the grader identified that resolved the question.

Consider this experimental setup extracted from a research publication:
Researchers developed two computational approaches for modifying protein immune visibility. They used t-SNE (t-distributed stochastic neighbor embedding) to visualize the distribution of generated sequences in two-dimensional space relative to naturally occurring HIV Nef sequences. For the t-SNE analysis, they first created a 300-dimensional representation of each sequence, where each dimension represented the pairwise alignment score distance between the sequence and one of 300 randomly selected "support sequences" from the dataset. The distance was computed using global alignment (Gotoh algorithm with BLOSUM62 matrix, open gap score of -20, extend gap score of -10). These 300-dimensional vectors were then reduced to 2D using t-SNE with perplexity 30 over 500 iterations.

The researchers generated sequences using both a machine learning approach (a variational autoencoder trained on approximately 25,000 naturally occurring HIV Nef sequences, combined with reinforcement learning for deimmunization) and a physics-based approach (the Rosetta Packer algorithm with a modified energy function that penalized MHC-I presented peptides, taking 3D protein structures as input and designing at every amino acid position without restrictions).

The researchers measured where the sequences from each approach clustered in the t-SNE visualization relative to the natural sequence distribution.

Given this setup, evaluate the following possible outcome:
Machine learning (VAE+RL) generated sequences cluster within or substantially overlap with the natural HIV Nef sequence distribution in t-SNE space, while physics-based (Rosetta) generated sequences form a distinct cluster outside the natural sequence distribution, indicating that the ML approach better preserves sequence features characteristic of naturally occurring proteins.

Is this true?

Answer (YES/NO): YES